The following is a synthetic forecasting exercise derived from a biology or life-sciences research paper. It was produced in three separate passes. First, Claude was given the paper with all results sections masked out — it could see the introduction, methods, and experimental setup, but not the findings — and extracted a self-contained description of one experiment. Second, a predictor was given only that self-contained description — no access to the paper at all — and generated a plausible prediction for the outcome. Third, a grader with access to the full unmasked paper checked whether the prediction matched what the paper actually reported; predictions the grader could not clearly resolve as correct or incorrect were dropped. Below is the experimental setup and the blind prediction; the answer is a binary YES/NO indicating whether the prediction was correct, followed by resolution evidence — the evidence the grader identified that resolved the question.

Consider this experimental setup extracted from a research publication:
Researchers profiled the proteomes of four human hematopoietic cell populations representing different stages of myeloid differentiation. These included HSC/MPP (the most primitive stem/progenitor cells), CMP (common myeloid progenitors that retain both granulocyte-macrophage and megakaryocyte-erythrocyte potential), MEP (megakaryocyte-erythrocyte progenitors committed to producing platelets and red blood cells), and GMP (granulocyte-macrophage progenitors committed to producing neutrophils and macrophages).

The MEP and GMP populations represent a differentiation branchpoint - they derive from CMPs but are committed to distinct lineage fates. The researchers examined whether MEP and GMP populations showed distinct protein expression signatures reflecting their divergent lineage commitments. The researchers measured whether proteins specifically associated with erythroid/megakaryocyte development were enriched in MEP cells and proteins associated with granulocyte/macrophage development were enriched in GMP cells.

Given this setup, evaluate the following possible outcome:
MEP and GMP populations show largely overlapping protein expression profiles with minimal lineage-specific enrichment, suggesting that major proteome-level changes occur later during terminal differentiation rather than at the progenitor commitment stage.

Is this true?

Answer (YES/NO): NO